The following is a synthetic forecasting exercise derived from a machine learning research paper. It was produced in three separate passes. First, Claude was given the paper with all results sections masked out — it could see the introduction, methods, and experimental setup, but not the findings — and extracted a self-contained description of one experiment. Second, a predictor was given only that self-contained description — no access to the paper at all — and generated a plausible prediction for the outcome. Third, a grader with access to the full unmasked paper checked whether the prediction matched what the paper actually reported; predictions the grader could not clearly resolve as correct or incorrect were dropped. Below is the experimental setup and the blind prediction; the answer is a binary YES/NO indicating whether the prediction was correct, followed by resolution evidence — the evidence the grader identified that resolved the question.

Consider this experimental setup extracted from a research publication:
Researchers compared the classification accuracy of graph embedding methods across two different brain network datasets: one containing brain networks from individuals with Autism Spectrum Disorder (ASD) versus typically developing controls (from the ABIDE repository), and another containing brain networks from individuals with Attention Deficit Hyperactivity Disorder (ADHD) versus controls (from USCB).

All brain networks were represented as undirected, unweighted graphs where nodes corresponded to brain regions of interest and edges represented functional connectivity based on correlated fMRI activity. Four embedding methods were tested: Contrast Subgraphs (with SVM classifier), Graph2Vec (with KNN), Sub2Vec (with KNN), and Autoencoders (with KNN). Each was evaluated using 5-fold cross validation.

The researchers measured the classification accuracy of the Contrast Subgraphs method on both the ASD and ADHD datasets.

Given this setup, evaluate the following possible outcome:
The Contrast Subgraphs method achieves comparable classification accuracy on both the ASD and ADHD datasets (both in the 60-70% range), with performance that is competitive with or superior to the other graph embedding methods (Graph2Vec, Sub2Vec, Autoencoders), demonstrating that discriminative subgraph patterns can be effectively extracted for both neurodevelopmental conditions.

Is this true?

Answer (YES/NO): NO